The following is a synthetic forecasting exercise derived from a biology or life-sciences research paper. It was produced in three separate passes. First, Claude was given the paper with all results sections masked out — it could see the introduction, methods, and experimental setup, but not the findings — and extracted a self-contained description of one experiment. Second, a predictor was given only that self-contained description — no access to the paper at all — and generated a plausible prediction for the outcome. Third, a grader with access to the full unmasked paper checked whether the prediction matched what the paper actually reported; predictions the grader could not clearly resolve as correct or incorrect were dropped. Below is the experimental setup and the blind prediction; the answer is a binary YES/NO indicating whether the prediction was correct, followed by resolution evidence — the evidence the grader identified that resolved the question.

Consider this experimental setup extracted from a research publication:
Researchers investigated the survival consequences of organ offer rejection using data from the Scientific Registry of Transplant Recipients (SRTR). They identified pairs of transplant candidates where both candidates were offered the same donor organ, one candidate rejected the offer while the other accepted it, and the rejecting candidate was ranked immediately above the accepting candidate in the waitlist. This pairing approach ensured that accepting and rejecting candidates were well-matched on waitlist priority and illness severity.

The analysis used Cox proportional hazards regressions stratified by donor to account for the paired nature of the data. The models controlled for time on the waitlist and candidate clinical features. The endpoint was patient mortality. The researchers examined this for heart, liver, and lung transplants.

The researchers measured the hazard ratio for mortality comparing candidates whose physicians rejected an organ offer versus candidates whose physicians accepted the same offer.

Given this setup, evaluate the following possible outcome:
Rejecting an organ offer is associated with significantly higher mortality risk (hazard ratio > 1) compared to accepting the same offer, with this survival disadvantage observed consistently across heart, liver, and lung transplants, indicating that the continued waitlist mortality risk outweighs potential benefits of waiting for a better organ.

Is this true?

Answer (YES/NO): YES